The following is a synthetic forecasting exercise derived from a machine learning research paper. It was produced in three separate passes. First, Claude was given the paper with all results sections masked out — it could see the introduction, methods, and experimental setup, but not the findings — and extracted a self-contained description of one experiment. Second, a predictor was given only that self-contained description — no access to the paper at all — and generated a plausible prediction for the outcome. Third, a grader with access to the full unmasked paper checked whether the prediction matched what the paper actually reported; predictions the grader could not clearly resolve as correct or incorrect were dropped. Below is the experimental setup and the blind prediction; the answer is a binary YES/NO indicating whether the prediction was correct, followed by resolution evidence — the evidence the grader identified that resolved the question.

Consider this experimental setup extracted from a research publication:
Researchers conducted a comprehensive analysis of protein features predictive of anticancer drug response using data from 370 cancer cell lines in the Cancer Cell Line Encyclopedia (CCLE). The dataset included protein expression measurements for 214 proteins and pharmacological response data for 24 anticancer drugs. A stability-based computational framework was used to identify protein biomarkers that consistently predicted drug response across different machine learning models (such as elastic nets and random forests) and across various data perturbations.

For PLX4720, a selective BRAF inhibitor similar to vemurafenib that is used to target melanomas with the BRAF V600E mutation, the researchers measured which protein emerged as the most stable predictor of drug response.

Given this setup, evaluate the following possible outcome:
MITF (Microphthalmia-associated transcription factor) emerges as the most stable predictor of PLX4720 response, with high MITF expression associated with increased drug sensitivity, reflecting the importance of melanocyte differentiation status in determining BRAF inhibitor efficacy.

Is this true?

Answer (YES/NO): NO